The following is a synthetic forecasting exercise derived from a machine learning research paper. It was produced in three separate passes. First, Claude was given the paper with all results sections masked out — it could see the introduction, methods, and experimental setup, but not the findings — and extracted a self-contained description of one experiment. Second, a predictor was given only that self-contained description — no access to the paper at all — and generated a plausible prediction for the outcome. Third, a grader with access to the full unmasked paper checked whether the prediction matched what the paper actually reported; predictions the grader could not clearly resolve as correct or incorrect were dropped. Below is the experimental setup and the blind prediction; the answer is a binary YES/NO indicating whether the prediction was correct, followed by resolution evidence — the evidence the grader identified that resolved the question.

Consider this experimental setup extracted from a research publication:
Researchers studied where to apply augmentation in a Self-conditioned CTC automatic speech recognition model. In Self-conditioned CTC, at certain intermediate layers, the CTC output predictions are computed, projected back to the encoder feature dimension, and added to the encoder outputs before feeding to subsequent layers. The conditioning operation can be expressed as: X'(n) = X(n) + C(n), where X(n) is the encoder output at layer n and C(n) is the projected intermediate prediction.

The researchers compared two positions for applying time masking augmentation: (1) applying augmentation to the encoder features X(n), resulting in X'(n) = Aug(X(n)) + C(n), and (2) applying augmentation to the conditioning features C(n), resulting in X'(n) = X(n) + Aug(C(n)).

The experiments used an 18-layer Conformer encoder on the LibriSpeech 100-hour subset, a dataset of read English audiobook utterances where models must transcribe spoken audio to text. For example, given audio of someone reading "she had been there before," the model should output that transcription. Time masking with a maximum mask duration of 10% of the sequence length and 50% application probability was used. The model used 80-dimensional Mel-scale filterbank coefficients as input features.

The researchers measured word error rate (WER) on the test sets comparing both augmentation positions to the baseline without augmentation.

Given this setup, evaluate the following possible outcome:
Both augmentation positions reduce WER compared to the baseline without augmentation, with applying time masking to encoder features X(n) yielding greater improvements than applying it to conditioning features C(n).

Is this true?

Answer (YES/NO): NO